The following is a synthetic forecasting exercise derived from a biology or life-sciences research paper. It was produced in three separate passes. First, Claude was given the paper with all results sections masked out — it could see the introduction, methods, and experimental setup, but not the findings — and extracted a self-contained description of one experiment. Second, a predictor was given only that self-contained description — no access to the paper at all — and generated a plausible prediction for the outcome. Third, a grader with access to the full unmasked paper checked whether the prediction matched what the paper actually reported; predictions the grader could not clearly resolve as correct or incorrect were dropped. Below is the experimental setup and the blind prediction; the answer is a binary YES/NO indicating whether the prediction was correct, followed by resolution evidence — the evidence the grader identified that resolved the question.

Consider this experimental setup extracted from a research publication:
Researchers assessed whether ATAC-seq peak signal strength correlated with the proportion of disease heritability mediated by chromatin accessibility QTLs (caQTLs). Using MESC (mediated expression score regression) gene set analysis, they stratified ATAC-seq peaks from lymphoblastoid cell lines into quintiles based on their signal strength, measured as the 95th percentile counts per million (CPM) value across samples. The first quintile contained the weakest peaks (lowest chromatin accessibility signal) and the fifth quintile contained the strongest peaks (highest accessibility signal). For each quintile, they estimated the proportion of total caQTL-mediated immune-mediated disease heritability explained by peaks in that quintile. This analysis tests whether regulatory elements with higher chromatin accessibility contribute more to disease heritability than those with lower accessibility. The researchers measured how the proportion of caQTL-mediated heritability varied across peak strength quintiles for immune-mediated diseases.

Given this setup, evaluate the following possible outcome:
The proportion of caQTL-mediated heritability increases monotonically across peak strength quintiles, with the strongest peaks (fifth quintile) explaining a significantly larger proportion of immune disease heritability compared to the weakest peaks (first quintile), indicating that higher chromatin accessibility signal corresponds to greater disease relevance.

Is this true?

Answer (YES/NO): NO